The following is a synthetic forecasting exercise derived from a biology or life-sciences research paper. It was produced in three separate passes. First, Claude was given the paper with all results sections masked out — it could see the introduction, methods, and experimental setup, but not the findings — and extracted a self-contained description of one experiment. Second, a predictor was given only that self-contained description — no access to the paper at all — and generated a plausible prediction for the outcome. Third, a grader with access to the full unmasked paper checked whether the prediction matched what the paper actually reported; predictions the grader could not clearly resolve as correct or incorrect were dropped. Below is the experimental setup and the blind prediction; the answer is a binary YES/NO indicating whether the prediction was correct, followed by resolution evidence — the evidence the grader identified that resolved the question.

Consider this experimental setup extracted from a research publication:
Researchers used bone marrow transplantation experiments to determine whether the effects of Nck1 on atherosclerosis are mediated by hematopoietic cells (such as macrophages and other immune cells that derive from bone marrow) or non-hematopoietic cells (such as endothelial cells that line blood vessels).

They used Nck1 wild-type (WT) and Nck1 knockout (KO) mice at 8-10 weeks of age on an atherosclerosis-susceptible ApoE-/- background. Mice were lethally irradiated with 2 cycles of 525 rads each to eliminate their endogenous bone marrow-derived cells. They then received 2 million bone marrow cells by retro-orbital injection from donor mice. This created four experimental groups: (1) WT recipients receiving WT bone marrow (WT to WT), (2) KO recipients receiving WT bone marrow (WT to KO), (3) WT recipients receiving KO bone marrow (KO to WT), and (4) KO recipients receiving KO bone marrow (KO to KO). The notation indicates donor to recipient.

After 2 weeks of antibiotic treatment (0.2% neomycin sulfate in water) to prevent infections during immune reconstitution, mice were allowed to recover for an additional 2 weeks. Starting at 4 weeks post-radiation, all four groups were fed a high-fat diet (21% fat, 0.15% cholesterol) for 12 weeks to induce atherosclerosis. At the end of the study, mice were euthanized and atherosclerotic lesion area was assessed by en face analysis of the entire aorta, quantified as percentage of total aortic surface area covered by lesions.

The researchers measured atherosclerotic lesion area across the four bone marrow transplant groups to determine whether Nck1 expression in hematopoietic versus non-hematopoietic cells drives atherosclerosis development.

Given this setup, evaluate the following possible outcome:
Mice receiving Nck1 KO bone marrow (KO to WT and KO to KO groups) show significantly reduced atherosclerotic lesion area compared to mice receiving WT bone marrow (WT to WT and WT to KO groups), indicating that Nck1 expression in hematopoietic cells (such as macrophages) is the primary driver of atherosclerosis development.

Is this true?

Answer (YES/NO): NO